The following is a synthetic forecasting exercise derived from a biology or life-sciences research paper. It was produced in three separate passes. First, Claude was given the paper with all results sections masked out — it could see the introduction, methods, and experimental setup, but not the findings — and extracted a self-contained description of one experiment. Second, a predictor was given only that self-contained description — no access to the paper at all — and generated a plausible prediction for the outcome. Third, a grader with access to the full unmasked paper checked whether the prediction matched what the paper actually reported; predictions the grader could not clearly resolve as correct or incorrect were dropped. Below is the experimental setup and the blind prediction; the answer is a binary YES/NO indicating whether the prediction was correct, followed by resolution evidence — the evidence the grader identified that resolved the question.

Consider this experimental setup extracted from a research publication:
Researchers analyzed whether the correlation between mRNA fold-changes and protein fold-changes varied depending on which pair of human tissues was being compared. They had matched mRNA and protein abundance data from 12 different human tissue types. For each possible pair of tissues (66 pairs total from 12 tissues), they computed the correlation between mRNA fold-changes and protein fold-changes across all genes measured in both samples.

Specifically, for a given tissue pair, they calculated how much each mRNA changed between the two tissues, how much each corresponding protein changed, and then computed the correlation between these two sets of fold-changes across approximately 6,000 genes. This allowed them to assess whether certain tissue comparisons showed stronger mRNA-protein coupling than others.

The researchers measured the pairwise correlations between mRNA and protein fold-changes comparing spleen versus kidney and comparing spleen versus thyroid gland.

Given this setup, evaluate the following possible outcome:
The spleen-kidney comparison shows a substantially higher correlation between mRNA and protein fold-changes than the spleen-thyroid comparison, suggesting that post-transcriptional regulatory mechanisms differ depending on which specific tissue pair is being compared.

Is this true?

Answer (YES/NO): YES